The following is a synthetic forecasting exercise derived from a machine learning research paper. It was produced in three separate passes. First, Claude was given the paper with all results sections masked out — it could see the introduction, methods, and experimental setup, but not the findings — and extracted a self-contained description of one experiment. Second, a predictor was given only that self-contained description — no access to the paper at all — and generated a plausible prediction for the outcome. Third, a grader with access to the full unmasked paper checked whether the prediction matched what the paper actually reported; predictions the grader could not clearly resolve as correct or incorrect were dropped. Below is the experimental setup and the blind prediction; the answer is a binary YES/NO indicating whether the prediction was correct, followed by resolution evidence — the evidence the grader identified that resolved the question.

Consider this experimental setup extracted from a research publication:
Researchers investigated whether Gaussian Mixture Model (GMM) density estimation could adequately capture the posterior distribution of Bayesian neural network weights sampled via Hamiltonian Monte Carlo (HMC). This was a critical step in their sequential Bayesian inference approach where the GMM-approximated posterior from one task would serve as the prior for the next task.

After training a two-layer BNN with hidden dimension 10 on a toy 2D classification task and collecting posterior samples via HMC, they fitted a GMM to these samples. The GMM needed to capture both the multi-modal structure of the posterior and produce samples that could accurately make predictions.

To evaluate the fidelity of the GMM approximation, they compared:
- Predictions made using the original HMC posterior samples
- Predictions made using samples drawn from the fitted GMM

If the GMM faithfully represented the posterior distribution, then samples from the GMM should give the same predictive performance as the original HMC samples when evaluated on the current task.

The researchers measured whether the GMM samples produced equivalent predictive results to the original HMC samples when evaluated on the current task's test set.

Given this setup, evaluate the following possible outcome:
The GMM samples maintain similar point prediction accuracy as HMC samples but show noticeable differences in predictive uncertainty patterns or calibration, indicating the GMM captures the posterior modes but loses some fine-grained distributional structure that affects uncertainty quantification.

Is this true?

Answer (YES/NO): NO